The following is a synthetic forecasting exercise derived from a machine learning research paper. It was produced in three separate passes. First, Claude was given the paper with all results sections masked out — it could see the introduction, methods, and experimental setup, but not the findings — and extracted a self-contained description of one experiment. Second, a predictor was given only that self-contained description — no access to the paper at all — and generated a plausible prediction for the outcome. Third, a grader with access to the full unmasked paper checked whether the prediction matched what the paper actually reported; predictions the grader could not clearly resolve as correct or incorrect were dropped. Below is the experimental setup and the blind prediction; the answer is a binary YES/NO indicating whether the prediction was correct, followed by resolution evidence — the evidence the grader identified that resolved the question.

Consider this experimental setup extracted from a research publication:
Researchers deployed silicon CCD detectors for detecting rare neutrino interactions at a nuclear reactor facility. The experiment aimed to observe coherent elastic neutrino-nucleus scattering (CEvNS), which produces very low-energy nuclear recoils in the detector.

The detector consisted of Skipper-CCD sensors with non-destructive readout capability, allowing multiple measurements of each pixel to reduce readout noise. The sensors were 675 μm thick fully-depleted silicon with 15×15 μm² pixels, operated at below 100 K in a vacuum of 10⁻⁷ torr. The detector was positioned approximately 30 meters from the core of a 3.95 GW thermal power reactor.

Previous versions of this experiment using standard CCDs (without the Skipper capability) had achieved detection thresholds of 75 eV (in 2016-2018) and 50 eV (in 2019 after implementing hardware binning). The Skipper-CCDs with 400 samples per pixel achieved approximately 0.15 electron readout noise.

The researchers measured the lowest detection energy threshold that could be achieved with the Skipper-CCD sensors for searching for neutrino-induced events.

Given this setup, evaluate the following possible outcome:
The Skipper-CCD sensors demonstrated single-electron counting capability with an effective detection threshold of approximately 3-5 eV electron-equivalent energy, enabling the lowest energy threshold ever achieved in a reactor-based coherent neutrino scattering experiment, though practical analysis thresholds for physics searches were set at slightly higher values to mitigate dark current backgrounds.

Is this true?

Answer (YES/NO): NO